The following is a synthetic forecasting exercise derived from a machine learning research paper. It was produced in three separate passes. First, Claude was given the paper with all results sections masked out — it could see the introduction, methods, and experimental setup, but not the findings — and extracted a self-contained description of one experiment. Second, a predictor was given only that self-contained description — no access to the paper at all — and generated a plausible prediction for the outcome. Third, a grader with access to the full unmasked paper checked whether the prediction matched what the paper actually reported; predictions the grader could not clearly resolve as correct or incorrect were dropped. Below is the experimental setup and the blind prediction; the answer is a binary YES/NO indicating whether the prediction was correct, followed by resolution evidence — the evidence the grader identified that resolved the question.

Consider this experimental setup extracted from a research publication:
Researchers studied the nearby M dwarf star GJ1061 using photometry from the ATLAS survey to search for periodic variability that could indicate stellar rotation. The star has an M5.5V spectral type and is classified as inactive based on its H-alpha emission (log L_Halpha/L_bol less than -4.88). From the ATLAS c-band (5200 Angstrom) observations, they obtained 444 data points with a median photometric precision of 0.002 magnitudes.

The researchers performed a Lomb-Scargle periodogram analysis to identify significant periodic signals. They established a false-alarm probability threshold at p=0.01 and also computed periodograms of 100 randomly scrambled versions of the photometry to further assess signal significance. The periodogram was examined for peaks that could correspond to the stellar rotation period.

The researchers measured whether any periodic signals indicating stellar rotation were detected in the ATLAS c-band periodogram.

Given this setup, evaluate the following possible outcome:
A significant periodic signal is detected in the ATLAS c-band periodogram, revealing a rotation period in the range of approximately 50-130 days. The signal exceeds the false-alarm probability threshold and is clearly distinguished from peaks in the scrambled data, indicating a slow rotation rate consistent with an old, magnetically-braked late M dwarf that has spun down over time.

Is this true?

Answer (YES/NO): NO